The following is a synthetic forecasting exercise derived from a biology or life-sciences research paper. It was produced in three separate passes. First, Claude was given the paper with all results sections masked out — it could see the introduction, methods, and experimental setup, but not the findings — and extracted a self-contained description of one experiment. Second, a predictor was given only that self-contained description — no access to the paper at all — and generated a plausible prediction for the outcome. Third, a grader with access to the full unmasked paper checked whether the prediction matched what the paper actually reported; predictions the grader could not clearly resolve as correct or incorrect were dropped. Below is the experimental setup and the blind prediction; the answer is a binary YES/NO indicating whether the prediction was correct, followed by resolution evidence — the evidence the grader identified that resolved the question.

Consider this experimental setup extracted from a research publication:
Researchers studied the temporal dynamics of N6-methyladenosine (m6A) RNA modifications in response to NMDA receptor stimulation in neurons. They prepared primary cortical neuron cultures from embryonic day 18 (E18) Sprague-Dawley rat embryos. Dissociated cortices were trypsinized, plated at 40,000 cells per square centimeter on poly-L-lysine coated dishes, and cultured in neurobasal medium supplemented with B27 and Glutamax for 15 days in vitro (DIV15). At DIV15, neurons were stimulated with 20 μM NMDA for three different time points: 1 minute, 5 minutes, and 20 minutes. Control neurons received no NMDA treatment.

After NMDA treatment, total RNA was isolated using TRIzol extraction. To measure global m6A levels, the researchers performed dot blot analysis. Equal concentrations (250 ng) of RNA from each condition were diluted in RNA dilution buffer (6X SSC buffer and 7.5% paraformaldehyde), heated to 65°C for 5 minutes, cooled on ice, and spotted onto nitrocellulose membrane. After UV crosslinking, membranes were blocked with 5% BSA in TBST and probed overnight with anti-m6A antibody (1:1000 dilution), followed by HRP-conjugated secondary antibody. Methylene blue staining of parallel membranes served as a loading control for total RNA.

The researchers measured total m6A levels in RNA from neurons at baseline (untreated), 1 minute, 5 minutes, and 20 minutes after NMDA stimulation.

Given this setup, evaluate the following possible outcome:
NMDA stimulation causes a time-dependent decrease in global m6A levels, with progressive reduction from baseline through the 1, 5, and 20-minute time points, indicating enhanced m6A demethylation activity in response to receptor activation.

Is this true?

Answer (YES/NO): NO